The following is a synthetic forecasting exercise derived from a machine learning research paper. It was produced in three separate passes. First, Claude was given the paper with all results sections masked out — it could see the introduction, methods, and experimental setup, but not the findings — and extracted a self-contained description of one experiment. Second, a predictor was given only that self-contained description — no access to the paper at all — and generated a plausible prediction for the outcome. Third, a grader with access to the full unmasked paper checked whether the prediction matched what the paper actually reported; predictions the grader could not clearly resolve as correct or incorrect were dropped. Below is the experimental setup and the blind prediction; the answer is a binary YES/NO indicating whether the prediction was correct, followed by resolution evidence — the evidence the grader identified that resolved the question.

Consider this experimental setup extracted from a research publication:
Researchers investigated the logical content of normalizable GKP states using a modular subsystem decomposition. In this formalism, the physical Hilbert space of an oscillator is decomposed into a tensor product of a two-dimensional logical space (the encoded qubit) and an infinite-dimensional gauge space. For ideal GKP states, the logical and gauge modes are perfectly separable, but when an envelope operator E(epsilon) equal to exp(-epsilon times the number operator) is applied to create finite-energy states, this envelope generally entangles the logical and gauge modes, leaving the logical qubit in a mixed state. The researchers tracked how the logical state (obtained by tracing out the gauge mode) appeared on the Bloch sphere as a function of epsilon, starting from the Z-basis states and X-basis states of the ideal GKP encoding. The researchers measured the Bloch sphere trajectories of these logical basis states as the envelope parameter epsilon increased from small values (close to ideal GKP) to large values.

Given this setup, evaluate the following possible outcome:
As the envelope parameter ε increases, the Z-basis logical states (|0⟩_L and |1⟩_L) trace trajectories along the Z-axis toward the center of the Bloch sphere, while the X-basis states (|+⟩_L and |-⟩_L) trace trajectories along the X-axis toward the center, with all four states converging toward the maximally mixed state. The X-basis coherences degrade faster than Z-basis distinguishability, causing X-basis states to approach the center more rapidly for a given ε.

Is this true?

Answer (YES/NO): NO